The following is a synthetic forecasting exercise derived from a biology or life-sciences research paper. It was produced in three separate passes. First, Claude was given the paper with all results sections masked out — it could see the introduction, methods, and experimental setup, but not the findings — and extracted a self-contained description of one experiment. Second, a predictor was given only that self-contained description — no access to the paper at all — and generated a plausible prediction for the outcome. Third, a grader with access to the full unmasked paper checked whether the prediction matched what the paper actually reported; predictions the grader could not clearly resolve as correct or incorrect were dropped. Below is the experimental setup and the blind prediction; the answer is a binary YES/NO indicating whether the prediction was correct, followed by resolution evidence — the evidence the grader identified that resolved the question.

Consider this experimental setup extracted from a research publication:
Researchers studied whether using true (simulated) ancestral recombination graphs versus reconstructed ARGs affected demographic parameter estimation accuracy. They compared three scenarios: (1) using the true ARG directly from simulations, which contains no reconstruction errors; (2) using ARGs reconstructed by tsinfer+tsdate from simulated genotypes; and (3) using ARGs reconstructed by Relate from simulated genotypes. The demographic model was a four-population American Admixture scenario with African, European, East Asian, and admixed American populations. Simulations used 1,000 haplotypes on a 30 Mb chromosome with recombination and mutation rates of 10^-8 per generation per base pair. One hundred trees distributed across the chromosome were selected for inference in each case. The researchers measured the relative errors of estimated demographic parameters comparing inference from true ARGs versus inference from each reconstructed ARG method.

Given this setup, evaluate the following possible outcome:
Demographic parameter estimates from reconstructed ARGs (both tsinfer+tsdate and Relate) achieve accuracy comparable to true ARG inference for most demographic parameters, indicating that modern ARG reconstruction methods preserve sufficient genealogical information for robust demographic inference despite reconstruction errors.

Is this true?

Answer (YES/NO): NO